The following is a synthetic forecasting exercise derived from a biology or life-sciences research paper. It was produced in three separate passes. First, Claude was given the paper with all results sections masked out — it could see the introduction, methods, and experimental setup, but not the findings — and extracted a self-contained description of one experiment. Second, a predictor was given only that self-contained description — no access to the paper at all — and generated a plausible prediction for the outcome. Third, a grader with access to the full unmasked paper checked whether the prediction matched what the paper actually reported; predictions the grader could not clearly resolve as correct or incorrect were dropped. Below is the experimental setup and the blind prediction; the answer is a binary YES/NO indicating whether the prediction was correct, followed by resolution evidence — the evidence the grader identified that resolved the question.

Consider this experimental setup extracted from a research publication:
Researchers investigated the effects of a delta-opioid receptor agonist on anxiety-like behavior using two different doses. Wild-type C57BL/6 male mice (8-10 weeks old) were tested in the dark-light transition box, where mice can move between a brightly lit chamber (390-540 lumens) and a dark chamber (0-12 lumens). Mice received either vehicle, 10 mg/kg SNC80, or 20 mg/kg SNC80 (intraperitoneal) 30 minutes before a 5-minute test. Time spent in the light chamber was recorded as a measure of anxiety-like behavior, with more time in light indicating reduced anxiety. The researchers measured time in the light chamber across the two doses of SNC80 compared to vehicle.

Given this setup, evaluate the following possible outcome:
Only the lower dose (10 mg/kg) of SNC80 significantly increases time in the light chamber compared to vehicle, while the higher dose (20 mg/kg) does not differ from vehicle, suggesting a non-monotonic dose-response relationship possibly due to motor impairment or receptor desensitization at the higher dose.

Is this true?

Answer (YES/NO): NO